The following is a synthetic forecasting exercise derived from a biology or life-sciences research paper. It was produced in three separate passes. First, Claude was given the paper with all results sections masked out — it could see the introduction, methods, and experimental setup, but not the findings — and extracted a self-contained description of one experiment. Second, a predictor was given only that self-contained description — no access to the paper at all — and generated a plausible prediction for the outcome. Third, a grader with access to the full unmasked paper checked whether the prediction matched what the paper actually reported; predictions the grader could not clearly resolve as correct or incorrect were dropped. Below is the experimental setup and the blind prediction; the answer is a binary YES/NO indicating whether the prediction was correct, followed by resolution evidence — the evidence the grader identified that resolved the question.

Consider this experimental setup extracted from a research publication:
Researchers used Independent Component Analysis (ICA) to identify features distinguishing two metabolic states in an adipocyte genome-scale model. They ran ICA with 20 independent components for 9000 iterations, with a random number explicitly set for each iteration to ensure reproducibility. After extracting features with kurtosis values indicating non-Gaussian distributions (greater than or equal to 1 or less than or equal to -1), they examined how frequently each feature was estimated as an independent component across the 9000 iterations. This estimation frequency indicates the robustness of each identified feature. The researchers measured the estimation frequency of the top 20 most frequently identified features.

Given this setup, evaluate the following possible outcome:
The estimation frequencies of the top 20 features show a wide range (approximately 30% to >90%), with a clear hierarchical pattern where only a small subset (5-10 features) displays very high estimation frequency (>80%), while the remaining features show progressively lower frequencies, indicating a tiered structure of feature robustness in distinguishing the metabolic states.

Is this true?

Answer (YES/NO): NO